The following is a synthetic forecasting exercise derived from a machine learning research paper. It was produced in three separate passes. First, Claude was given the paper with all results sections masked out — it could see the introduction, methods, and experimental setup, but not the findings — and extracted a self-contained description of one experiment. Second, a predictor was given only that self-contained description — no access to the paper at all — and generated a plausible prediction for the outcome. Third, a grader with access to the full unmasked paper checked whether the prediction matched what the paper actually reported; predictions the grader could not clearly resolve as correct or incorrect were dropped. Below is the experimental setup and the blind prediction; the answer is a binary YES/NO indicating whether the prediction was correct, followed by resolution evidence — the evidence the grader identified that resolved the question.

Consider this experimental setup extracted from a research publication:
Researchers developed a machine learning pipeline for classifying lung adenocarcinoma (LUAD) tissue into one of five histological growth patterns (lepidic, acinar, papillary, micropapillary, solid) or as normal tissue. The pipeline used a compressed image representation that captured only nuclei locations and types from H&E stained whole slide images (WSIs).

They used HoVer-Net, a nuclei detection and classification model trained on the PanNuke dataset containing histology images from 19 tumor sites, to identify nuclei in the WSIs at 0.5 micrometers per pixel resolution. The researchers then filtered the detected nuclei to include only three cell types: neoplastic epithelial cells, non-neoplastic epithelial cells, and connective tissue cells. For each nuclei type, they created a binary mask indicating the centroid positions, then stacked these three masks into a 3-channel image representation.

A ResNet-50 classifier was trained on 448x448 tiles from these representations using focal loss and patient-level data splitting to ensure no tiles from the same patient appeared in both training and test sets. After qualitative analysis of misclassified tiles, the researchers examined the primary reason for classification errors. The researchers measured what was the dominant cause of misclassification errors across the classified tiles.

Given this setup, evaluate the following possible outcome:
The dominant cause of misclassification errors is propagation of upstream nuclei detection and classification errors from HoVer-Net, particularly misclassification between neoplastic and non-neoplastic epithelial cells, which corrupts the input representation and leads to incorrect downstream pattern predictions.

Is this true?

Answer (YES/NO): NO